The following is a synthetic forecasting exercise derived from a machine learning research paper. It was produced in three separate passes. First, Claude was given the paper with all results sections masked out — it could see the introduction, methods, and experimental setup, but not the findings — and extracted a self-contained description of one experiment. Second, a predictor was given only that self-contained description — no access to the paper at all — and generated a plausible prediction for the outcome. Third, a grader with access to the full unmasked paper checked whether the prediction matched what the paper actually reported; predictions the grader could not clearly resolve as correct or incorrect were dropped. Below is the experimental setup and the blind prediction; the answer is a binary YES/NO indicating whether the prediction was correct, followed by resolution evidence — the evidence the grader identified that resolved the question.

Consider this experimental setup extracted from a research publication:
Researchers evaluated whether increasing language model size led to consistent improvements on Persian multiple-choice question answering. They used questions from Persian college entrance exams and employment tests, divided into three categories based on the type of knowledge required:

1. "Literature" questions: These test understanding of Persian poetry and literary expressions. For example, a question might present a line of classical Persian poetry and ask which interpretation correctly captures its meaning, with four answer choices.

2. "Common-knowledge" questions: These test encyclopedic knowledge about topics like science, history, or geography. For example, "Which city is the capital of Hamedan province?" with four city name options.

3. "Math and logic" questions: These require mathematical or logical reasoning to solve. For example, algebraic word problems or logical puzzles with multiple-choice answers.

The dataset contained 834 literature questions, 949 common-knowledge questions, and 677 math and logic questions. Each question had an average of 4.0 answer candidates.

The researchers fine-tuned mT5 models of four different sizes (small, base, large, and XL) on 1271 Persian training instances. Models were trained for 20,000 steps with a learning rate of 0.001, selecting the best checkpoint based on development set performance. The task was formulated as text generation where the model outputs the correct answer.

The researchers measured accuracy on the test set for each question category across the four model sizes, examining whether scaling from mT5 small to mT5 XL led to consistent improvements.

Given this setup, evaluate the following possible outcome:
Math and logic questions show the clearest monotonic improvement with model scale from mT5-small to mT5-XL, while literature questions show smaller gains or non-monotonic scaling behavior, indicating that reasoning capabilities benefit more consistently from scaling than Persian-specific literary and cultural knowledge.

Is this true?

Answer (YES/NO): NO